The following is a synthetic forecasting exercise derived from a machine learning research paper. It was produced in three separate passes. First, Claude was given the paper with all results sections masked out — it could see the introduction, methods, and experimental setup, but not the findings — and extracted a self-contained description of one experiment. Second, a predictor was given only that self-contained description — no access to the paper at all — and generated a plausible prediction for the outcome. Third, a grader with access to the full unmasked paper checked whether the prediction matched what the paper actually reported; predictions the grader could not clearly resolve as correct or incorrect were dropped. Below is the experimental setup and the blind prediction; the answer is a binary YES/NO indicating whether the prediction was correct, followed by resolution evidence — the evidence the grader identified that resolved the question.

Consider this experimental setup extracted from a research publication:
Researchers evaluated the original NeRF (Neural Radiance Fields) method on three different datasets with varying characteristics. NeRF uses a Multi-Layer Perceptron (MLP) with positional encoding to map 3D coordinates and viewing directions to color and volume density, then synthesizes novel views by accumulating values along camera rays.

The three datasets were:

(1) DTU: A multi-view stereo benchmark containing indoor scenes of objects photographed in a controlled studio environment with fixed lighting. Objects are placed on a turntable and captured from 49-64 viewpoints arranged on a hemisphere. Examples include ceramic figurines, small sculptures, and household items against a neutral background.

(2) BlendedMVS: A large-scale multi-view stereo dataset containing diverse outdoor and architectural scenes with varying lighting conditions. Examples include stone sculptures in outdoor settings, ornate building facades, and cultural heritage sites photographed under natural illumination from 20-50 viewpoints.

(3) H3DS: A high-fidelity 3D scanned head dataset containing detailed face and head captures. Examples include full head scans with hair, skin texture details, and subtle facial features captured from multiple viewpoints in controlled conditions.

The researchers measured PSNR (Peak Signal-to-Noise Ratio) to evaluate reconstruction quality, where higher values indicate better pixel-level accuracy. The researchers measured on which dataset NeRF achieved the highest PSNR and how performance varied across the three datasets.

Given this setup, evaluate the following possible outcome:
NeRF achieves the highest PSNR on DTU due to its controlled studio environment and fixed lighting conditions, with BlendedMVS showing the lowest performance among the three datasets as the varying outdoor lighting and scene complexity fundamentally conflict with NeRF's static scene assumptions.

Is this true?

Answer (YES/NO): YES